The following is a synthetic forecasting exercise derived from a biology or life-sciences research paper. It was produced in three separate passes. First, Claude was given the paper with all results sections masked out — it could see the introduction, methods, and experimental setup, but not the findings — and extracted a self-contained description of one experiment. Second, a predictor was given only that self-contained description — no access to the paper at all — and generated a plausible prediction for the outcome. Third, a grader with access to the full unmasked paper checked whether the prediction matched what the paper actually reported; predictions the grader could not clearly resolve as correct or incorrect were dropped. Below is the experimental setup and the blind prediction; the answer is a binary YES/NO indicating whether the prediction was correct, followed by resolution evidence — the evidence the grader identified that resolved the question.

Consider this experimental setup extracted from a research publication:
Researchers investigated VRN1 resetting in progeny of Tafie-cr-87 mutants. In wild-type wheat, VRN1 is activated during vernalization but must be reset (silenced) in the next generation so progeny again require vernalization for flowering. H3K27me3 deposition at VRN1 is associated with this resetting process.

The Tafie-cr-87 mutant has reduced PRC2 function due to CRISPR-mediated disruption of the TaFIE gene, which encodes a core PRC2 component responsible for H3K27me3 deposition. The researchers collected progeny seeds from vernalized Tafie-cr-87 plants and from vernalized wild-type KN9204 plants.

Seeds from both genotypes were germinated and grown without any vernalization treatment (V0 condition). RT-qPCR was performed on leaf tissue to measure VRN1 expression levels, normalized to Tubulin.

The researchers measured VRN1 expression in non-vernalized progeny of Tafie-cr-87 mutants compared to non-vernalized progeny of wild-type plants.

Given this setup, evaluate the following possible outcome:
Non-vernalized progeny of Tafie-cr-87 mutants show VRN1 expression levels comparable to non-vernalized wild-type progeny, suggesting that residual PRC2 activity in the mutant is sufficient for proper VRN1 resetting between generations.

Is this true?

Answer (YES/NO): NO